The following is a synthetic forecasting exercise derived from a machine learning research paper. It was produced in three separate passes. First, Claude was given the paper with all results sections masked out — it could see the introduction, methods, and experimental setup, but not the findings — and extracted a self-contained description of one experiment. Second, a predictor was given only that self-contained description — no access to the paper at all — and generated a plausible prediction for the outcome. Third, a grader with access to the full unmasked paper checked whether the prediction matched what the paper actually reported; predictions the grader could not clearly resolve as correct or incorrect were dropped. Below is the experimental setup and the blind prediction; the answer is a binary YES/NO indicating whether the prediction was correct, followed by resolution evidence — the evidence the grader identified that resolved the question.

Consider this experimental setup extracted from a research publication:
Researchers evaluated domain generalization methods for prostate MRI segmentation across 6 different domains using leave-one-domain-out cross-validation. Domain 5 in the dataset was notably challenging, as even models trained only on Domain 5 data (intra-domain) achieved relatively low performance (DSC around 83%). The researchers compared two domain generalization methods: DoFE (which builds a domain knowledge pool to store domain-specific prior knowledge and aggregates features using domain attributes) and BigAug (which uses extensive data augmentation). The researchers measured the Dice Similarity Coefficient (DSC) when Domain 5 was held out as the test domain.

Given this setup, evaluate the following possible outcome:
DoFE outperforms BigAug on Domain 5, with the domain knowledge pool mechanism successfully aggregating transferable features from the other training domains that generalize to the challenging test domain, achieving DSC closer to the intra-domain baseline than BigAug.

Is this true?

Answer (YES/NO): YES